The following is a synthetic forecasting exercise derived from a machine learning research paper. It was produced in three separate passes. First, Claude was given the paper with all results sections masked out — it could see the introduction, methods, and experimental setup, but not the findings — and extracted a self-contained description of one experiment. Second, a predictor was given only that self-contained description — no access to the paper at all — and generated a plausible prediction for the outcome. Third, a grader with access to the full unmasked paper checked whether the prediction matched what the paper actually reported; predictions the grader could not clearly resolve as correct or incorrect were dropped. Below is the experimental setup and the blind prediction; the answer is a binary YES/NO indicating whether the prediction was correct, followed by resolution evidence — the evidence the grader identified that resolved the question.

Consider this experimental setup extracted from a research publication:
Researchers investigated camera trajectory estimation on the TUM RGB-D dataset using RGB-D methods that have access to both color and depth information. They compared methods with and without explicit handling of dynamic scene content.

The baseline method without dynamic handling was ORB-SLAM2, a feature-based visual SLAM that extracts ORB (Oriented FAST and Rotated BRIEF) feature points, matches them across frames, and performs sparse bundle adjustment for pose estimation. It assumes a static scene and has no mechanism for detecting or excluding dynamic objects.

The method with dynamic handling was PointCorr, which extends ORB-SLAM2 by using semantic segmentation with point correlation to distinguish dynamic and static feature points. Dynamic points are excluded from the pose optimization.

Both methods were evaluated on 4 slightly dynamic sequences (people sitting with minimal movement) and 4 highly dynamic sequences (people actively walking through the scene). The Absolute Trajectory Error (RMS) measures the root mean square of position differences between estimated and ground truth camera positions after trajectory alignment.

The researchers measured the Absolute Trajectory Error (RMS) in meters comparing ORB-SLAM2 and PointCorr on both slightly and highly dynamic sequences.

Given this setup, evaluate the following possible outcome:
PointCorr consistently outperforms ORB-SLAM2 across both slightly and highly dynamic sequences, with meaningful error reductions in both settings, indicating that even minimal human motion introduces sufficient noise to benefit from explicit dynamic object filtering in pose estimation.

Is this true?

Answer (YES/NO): NO